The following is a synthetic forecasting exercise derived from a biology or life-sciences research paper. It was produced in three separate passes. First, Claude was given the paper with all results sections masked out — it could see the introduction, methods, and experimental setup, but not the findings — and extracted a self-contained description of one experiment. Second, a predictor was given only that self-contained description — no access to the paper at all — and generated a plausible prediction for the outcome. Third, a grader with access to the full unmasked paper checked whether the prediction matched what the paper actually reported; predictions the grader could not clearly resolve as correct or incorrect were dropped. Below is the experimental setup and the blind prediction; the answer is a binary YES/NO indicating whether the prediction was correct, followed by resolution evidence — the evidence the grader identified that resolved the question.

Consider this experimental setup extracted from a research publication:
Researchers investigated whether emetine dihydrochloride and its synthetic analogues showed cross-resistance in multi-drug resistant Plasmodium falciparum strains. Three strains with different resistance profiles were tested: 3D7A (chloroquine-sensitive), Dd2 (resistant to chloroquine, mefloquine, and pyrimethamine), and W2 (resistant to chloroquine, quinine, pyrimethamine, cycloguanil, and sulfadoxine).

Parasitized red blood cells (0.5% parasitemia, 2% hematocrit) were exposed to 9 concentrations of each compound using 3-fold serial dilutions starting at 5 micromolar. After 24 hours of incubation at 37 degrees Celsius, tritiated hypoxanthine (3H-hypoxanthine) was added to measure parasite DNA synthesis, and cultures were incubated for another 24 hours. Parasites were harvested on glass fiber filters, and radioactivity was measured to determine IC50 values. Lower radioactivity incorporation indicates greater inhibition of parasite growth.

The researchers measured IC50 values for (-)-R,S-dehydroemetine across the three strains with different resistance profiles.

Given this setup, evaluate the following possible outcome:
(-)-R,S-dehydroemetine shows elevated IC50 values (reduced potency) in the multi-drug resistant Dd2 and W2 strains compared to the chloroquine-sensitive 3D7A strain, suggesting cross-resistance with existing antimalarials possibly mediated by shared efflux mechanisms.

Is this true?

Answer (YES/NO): NO